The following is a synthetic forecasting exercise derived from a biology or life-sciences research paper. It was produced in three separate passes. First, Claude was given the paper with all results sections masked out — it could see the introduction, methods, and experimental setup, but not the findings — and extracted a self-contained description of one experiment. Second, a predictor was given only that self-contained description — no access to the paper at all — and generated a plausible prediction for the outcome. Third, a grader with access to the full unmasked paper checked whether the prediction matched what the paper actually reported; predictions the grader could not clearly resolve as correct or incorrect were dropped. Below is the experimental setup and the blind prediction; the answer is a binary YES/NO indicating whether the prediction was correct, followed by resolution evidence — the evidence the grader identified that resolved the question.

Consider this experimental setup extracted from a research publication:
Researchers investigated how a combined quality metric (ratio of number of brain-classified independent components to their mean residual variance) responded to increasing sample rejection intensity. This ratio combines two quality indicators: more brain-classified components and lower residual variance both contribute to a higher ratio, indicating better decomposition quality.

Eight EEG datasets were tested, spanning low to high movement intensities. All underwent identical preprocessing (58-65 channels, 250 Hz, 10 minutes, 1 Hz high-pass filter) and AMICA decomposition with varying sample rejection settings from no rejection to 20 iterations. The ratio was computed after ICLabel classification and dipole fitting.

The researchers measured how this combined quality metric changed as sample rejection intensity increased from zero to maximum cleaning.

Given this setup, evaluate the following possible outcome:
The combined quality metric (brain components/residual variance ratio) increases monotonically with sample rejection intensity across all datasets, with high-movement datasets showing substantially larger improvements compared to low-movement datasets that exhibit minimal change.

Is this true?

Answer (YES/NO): NO